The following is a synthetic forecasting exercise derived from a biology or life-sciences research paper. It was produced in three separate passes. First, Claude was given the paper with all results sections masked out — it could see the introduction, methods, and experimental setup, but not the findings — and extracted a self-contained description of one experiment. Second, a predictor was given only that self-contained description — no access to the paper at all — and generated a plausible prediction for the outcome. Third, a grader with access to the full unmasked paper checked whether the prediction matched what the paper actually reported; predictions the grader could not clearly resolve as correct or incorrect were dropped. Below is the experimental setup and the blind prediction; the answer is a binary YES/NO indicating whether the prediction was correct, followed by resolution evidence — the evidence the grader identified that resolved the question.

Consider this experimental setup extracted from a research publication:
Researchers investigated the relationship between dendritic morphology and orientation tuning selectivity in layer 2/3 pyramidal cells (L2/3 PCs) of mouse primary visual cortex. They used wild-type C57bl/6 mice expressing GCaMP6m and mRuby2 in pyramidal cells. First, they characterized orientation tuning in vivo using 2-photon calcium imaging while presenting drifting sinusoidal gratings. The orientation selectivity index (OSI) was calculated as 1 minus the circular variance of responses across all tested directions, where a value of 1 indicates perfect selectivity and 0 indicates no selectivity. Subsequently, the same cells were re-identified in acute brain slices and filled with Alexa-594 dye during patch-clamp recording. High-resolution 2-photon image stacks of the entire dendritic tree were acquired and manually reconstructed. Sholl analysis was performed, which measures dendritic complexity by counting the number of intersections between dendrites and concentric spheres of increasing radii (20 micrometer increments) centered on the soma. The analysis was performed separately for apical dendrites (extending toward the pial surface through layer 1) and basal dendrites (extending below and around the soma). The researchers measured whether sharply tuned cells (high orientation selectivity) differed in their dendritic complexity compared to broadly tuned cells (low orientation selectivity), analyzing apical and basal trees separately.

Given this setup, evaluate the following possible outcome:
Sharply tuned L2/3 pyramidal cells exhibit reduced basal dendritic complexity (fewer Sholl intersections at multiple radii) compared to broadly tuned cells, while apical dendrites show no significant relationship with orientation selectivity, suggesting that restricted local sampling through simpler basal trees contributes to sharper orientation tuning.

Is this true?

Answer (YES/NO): NO